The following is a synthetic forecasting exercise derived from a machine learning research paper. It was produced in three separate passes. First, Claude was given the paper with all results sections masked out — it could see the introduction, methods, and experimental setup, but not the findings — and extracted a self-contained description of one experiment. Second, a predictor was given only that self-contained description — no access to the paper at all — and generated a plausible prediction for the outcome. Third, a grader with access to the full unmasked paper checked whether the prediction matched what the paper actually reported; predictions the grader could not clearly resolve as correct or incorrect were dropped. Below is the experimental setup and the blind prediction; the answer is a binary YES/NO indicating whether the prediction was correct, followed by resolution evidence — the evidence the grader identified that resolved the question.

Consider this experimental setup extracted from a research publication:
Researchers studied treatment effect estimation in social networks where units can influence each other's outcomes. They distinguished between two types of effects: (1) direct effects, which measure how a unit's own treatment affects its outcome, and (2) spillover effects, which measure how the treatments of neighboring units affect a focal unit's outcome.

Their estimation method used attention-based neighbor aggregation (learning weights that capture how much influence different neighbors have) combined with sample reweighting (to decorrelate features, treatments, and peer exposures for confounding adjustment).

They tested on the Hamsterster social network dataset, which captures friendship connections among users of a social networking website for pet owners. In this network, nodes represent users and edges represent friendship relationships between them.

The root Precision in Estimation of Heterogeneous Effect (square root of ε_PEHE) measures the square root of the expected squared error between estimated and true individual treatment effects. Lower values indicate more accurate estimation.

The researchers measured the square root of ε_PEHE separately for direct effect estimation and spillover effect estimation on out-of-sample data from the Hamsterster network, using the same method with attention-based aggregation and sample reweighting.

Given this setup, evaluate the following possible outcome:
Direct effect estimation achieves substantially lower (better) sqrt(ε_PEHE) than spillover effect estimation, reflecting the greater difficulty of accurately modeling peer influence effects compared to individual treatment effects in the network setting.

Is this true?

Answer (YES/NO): NO